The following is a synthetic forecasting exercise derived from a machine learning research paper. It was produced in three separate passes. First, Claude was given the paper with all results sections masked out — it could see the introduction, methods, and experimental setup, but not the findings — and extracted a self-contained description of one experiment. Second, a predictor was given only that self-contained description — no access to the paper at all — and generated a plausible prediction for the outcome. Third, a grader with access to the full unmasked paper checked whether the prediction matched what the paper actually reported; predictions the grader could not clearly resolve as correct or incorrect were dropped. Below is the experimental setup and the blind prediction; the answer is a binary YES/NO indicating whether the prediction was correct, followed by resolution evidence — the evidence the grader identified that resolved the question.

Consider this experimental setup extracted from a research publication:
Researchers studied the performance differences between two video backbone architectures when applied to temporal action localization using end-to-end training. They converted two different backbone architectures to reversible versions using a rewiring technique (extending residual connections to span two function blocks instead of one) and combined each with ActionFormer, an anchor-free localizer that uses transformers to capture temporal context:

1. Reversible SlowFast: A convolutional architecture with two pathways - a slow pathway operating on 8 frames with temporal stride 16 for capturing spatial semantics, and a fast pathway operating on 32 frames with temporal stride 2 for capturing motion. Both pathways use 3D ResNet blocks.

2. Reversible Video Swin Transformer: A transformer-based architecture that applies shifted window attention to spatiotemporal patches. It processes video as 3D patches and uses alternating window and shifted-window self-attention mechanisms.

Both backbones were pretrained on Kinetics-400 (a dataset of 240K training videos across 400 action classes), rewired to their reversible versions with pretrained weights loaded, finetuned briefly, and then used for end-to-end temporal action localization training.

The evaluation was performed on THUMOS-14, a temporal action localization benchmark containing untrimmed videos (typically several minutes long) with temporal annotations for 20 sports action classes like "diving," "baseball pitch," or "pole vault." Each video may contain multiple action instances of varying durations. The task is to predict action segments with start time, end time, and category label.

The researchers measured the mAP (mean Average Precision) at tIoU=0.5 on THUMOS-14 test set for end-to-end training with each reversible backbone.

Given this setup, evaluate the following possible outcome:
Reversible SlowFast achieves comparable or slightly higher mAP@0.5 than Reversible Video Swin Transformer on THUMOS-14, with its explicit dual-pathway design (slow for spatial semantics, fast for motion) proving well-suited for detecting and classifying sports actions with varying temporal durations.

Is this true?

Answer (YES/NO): YES